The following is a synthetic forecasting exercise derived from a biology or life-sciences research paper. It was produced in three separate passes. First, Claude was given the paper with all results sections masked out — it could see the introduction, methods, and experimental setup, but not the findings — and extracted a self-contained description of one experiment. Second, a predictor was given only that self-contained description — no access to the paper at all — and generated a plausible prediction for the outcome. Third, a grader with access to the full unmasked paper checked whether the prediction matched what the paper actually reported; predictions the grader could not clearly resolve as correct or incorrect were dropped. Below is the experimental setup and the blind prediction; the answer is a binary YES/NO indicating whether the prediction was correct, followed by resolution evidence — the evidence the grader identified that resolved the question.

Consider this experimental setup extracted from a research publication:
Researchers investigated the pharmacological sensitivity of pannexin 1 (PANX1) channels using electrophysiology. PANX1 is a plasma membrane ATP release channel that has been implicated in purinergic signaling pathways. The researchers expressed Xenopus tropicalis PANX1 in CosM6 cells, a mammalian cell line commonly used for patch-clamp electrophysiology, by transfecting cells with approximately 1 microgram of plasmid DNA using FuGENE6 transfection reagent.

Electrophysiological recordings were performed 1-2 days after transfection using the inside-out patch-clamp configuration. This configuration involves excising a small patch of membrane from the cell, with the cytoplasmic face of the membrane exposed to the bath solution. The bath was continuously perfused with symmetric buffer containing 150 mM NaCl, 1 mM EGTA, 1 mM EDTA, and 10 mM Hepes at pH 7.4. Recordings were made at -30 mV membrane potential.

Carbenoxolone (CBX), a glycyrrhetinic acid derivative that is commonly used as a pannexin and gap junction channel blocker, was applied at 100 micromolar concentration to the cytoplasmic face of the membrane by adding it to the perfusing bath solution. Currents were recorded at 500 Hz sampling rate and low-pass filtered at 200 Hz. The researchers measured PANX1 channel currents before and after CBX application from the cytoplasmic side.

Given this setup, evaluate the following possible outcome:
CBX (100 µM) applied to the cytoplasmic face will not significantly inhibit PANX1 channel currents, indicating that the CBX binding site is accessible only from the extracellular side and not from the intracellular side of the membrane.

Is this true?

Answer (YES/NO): NO